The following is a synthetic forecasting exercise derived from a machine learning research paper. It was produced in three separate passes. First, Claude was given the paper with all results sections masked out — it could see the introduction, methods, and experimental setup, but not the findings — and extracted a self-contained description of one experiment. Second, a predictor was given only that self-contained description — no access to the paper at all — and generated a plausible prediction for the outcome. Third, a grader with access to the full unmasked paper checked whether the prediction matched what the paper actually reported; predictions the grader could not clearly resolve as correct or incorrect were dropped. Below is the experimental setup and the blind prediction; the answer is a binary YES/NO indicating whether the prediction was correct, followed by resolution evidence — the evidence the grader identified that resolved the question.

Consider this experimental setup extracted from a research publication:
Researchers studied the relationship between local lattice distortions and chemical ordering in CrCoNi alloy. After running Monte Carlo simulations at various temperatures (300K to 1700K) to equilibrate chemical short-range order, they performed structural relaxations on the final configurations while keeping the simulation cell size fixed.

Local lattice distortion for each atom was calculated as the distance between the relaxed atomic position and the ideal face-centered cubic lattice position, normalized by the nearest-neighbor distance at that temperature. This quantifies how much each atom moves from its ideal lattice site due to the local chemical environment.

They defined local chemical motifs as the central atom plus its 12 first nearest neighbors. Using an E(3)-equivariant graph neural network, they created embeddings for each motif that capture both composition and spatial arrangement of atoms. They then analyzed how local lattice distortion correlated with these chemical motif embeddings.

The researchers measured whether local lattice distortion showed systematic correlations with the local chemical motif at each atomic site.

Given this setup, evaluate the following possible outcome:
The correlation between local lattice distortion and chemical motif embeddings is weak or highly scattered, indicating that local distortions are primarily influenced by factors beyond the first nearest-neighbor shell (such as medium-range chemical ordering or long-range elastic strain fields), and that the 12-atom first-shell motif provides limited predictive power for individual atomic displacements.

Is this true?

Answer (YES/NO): NO